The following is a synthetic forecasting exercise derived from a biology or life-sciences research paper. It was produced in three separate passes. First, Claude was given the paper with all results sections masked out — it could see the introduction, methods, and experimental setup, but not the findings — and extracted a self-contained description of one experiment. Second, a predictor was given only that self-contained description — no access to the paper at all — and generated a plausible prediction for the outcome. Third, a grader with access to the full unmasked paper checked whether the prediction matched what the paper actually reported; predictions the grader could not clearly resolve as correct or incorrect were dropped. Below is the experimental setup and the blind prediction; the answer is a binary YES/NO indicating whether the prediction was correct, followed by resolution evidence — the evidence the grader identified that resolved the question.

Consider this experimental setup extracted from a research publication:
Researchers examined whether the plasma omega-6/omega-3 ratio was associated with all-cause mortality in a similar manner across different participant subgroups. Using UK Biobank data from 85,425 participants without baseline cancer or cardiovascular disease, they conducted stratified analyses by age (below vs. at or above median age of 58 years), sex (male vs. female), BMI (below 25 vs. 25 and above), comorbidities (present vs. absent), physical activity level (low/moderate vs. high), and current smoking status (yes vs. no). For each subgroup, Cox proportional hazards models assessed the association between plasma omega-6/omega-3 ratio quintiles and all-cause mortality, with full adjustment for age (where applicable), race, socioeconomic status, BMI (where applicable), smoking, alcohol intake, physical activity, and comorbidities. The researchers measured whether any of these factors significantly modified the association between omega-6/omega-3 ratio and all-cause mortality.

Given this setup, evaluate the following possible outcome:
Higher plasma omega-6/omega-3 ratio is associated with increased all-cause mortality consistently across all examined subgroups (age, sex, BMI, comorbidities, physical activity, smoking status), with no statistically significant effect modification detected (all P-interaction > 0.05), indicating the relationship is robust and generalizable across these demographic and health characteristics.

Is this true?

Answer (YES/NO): NO